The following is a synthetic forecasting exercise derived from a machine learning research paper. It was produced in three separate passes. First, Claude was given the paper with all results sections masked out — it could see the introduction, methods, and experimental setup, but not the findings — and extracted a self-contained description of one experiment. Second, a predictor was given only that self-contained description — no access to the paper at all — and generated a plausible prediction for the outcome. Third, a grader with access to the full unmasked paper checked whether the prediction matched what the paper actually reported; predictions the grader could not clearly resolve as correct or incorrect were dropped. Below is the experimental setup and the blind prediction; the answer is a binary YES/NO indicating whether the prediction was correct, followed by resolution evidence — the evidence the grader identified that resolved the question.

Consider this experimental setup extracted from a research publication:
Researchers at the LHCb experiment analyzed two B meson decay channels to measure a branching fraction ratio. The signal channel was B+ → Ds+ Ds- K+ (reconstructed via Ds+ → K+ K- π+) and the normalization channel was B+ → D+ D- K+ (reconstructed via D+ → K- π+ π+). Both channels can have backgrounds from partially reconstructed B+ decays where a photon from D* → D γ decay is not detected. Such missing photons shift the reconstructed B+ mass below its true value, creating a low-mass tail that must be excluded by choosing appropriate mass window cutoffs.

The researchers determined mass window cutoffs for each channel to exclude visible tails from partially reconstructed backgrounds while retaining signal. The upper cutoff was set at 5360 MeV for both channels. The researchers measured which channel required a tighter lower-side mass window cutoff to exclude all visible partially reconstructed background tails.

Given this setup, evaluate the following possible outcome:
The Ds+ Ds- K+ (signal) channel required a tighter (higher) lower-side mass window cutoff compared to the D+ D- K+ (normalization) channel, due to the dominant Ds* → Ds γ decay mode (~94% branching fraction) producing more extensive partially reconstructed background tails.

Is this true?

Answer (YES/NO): NO